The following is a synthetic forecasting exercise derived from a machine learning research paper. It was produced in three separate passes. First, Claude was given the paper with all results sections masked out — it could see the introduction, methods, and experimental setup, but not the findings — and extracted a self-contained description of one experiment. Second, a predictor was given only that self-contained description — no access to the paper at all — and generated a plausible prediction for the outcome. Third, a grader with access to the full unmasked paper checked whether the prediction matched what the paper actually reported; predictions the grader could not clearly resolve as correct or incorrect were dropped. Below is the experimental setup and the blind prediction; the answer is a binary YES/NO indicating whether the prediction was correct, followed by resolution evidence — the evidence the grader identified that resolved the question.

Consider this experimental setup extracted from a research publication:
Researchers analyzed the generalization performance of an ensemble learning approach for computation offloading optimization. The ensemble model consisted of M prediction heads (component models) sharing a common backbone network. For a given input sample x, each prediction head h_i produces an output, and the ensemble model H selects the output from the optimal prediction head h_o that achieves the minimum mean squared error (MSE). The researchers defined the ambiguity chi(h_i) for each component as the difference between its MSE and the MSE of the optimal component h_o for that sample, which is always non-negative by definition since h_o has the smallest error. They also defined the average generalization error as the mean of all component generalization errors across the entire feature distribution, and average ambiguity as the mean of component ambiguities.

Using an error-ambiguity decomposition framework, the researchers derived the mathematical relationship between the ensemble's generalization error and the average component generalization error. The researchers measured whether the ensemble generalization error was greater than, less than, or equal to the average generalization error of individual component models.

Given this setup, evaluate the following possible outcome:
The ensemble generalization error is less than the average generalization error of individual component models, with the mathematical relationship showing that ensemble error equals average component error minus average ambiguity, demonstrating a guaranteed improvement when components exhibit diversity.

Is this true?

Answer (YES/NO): NO